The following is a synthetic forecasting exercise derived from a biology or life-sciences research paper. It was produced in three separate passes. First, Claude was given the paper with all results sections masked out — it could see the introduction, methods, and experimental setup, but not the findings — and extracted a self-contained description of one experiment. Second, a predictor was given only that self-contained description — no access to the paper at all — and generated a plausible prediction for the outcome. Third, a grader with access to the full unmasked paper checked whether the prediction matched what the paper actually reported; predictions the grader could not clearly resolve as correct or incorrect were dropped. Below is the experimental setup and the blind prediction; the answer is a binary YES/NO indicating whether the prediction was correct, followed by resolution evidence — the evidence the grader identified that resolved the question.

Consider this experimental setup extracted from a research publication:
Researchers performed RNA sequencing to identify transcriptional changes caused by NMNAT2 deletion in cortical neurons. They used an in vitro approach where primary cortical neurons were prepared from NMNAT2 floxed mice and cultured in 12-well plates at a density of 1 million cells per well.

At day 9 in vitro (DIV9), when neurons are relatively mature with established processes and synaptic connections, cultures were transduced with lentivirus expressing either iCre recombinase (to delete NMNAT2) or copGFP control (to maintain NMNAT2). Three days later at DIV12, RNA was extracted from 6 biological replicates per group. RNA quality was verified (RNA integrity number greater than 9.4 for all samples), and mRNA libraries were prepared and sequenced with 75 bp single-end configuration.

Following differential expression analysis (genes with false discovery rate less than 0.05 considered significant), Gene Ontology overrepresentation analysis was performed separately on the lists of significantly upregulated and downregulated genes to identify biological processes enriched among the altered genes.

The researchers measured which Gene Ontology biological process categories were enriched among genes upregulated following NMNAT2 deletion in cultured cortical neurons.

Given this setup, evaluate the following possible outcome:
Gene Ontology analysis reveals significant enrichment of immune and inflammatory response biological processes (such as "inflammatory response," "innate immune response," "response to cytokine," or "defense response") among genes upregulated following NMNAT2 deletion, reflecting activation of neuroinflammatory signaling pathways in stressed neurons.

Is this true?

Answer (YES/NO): NO